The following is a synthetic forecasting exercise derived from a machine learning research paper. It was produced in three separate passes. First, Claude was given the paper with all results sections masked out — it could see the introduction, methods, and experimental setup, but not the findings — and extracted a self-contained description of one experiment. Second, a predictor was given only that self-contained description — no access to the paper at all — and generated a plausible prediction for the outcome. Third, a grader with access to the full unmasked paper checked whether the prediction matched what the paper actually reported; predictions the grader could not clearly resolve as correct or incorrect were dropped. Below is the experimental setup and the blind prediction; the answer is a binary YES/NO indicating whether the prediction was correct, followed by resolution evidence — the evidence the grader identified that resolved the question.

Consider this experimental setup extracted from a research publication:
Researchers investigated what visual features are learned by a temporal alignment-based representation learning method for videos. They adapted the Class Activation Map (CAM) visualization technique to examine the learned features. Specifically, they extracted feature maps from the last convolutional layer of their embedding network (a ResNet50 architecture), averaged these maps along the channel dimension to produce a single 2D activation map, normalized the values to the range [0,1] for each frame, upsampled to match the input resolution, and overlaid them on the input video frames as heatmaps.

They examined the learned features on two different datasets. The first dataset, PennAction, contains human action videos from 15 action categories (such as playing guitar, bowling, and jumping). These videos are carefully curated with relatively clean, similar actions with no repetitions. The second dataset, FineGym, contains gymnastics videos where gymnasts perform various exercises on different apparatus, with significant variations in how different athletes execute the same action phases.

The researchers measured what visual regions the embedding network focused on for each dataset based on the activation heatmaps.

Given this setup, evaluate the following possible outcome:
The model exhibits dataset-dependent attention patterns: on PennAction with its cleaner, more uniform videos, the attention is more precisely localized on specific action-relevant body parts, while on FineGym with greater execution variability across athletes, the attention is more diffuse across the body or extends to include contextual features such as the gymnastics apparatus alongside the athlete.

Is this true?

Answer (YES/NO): NO